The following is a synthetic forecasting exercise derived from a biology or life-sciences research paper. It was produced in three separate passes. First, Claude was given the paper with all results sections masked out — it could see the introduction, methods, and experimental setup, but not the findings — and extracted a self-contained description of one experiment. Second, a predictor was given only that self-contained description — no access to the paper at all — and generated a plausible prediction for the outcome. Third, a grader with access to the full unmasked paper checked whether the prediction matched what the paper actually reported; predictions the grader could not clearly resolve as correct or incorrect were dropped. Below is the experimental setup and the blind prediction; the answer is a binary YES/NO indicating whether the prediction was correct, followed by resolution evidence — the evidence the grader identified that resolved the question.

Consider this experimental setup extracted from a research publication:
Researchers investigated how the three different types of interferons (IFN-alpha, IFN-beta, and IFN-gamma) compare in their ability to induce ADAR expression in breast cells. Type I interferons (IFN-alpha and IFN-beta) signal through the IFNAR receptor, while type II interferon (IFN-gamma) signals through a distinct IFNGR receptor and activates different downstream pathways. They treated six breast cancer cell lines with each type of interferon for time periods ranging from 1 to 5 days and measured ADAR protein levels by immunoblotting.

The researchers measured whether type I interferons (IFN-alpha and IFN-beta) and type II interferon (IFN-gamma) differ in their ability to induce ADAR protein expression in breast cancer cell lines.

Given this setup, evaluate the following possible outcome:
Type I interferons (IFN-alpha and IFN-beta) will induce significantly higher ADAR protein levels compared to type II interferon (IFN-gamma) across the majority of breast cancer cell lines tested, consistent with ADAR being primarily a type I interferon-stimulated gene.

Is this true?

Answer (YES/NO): YES